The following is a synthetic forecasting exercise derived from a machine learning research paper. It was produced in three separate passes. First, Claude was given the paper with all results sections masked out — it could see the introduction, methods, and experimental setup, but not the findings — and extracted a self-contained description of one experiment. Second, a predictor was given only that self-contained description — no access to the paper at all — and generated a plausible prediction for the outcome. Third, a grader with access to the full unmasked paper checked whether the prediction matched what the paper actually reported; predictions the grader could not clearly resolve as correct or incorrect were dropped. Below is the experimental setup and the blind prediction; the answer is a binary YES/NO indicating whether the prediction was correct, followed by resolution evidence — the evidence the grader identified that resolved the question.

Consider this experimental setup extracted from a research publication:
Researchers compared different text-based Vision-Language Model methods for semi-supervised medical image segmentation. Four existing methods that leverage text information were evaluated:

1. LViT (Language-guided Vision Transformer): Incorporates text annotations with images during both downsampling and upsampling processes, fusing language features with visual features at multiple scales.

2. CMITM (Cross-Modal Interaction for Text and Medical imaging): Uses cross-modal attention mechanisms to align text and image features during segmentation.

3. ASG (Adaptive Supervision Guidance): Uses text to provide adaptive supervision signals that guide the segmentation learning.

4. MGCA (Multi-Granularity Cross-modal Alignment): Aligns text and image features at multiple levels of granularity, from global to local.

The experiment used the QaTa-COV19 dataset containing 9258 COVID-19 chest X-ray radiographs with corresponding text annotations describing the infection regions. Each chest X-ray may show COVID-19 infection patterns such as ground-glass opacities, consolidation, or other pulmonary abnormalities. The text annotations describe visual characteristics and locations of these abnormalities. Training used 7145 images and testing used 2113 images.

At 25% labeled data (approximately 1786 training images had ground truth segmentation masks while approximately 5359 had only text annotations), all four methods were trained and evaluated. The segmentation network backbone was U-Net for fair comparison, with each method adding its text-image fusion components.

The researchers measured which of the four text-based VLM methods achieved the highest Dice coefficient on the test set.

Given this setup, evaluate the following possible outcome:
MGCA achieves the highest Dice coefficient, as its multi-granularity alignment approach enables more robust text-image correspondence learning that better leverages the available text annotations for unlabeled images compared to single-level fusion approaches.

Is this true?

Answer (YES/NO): YES